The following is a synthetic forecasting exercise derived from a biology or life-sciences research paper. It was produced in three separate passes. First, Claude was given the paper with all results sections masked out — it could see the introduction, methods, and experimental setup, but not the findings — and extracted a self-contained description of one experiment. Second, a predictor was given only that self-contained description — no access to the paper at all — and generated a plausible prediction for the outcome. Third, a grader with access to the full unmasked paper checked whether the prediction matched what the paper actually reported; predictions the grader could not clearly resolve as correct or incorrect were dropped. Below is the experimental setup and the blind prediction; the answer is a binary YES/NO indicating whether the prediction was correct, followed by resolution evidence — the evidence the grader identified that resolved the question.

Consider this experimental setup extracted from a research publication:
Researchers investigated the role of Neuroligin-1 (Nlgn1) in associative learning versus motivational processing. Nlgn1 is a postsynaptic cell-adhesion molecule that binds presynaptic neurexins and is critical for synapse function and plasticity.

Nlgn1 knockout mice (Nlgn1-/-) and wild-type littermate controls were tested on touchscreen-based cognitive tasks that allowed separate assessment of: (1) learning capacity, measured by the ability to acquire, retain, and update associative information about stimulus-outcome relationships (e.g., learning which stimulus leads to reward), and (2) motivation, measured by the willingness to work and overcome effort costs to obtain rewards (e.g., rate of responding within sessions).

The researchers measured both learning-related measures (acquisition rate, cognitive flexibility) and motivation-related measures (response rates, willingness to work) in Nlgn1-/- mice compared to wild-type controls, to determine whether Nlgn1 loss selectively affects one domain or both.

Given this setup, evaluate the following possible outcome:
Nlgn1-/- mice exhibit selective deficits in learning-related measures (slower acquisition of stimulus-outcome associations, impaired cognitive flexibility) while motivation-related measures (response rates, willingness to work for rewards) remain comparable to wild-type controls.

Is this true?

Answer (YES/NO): NO